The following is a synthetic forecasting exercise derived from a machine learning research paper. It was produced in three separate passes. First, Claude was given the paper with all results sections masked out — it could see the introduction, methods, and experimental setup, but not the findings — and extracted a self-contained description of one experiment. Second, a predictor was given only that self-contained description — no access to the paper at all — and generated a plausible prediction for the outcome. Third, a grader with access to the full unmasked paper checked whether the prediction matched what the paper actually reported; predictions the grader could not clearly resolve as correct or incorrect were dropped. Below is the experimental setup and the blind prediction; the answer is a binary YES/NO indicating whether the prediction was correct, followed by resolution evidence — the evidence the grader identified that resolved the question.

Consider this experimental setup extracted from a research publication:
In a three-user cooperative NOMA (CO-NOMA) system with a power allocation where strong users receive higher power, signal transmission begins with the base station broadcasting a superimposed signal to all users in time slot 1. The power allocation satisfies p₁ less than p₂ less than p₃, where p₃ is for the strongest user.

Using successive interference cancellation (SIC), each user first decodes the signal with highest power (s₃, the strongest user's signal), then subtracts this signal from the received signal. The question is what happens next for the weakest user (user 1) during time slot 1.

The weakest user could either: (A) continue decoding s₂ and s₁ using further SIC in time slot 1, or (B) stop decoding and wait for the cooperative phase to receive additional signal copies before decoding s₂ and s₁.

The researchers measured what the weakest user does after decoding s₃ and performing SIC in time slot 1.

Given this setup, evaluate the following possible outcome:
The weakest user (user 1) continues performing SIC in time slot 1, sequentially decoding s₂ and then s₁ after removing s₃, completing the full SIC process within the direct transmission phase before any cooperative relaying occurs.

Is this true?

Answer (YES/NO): NO